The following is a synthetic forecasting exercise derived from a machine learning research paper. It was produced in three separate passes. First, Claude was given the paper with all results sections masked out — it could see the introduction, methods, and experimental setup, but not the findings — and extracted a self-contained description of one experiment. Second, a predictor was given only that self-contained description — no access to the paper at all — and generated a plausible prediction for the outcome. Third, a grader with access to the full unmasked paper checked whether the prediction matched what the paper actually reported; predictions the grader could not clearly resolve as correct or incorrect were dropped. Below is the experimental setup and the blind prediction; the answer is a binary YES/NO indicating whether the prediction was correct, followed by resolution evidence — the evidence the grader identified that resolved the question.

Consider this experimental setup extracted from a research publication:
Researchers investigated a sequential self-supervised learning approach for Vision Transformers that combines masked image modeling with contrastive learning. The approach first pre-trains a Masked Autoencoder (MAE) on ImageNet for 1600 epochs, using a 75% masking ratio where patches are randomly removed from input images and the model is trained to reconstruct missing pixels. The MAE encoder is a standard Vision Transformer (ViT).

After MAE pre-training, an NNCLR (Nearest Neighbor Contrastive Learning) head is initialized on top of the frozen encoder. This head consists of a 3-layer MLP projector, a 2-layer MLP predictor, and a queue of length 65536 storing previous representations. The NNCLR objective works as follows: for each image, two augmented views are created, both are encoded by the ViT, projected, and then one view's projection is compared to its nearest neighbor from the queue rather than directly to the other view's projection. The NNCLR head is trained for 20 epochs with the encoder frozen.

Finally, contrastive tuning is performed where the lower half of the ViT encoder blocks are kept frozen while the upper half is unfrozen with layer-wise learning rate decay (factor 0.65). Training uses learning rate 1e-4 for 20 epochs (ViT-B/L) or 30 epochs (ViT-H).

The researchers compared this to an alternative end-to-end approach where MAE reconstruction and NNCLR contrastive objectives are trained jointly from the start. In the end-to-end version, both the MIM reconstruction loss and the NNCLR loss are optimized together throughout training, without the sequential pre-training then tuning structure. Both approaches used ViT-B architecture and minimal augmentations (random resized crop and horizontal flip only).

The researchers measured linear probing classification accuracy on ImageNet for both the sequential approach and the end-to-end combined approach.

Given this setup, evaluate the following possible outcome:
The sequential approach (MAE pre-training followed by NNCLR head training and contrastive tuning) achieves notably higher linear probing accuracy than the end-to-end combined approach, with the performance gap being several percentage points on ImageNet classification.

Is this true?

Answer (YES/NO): YES